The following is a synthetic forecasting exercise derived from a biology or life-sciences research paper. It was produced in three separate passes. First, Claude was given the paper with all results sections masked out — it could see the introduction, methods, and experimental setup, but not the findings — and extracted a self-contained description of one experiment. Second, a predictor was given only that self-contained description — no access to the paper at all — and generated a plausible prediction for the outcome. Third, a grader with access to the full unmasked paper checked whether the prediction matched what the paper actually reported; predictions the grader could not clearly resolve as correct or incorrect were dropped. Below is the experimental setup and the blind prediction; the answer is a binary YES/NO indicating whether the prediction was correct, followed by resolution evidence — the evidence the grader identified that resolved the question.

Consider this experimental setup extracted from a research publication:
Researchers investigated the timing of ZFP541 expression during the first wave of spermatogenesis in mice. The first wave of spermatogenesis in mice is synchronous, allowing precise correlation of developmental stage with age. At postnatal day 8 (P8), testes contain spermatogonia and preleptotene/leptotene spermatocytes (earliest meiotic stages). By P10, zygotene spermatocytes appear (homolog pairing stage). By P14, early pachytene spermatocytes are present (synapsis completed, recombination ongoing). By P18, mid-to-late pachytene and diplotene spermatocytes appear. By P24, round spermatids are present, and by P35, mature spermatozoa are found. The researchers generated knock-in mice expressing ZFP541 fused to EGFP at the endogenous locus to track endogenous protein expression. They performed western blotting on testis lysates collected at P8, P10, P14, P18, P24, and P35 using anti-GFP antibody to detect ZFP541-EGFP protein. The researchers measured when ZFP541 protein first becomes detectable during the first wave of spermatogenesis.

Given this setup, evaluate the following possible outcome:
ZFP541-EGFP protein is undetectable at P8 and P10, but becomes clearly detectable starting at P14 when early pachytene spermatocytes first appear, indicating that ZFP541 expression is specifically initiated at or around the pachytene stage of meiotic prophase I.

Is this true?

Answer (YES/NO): NO